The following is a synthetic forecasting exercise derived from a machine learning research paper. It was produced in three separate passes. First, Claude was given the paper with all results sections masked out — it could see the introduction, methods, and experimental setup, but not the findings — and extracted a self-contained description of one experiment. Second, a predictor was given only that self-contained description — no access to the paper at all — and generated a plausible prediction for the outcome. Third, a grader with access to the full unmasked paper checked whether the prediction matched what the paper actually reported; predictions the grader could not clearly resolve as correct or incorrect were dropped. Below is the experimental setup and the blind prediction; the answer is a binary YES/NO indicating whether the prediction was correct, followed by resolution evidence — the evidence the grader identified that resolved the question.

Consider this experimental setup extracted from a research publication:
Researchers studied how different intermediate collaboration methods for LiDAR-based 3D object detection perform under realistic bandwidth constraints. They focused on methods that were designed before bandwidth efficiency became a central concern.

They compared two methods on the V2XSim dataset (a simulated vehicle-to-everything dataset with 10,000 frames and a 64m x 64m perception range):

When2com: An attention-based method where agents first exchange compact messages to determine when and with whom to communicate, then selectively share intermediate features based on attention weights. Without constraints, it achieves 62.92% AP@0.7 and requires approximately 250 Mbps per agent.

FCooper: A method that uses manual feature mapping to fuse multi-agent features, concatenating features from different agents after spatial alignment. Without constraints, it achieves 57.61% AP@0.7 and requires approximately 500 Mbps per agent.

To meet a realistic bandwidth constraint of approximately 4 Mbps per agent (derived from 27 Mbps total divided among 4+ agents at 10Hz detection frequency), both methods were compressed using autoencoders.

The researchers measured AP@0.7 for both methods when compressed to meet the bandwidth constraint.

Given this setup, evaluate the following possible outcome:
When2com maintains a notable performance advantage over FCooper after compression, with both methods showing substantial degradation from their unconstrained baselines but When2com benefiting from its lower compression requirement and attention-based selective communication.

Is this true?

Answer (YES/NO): NO